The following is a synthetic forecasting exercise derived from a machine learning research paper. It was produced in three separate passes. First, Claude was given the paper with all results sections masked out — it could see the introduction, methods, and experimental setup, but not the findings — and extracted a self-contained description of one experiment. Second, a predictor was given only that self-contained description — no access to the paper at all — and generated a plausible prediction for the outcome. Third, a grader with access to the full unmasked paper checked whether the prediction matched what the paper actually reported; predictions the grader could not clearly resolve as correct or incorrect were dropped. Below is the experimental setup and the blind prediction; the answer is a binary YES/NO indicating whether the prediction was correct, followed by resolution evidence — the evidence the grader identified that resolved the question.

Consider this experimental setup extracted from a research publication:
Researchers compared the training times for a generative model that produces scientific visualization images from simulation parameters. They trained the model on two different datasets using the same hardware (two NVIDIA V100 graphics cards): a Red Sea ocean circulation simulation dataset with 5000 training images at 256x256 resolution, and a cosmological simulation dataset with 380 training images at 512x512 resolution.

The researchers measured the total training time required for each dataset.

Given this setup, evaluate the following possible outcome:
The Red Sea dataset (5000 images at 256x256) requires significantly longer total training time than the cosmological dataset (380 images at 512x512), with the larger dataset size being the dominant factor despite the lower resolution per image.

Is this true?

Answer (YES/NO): YES